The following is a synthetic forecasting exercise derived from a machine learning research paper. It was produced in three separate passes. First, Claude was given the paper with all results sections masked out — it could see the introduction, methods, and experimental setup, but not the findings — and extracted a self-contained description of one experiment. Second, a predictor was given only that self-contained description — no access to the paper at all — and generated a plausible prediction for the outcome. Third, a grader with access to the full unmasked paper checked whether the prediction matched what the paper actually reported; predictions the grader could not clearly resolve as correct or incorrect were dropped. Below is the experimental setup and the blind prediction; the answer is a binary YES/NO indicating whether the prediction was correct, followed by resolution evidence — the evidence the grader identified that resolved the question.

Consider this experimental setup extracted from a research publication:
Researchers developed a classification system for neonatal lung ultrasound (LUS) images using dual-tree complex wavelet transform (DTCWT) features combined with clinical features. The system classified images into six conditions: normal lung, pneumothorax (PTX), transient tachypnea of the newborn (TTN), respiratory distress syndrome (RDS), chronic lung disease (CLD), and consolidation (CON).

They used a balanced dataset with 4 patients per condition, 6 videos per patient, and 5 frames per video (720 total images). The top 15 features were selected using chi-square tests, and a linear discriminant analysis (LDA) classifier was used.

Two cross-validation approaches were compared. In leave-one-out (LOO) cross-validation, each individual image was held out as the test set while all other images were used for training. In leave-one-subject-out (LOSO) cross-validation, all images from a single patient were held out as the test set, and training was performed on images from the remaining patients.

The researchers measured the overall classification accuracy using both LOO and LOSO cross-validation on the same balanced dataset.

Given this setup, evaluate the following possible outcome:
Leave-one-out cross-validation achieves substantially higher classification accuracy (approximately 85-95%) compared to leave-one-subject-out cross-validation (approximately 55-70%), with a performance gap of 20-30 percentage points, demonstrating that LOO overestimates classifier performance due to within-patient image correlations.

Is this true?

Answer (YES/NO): NO